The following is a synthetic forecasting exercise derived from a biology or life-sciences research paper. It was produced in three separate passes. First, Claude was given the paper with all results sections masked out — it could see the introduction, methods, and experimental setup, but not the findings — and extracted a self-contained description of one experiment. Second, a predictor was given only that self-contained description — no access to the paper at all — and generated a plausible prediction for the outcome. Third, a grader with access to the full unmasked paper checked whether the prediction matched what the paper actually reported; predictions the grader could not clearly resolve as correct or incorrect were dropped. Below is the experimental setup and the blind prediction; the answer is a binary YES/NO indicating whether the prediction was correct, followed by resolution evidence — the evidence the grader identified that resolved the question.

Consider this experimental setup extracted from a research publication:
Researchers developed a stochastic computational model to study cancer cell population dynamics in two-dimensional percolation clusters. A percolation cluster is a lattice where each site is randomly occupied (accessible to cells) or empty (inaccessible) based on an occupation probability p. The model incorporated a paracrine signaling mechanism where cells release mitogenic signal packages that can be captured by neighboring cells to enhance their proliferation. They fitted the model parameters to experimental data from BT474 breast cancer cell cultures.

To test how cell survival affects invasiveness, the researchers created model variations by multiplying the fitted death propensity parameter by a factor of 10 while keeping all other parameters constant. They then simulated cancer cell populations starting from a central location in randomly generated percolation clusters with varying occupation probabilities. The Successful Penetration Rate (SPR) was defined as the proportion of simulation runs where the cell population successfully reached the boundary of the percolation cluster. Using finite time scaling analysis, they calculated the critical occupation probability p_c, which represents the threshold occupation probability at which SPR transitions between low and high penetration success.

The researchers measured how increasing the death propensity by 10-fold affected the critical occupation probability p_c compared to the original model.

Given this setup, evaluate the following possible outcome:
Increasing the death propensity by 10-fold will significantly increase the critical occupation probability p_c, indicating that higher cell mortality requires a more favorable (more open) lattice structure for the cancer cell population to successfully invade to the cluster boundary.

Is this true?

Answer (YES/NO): YES